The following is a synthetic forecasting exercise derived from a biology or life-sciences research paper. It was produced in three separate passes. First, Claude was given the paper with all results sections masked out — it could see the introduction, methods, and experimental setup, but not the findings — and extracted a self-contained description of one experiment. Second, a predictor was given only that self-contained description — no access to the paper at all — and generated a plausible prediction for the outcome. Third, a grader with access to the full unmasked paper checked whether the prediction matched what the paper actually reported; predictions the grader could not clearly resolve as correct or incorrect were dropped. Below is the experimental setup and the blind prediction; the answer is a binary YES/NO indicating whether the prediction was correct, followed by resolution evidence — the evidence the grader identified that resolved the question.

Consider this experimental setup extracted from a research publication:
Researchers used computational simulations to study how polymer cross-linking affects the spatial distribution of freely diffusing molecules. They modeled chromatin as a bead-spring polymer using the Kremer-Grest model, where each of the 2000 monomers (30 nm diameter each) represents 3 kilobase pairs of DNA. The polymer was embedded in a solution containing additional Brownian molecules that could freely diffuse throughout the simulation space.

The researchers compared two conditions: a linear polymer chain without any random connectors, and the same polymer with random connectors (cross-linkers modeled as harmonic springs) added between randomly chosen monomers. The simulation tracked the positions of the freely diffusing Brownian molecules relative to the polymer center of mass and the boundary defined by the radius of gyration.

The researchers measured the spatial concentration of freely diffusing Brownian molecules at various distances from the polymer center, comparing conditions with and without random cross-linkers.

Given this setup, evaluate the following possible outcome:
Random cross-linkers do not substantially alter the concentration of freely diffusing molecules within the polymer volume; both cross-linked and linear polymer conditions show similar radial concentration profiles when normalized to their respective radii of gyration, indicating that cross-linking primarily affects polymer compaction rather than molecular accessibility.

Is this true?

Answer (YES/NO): NO